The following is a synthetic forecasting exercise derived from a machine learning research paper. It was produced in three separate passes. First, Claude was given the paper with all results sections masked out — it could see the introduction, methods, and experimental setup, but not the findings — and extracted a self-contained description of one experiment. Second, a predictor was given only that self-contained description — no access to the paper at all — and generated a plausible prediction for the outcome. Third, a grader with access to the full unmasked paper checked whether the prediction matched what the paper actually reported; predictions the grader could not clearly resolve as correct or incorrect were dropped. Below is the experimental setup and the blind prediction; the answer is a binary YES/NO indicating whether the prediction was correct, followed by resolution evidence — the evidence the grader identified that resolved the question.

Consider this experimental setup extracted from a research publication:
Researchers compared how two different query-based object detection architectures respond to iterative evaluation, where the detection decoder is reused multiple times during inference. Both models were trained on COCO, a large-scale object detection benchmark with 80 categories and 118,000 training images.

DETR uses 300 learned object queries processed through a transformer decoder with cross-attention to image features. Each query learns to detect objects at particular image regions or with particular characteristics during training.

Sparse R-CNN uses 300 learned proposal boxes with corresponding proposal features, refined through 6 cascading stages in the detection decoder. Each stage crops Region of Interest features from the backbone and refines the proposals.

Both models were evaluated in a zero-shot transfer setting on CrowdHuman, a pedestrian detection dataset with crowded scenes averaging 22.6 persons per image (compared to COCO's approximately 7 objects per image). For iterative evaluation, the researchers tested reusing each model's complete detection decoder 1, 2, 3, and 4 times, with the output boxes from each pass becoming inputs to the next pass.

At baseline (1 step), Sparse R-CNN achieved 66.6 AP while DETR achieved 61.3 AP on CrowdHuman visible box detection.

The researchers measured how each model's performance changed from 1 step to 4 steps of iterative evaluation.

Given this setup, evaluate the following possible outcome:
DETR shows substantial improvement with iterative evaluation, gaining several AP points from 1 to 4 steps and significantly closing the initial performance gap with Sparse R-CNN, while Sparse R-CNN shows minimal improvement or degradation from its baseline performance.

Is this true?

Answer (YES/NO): NO